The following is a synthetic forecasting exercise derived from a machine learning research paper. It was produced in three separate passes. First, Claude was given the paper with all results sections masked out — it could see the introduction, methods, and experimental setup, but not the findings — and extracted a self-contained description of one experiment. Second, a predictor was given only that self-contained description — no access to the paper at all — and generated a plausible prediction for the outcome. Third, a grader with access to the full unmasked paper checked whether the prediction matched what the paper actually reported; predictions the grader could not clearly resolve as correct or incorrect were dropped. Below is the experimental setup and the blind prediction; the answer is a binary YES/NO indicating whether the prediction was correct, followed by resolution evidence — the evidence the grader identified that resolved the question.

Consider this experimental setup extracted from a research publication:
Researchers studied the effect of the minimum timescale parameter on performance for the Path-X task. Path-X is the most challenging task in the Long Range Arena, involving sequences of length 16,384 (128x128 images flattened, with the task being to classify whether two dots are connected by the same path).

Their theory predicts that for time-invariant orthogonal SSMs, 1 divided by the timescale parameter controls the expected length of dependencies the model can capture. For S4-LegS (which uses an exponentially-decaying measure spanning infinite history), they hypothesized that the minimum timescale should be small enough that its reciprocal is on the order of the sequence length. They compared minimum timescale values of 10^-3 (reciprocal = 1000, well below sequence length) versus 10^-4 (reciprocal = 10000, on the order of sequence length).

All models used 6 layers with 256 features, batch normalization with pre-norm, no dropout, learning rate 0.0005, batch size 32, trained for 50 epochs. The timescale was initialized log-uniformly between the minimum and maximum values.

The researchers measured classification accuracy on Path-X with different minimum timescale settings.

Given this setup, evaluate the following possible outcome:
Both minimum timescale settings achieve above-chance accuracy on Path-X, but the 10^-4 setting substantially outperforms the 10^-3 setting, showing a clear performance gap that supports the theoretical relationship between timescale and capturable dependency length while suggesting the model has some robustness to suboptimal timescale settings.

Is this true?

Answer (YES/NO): YES